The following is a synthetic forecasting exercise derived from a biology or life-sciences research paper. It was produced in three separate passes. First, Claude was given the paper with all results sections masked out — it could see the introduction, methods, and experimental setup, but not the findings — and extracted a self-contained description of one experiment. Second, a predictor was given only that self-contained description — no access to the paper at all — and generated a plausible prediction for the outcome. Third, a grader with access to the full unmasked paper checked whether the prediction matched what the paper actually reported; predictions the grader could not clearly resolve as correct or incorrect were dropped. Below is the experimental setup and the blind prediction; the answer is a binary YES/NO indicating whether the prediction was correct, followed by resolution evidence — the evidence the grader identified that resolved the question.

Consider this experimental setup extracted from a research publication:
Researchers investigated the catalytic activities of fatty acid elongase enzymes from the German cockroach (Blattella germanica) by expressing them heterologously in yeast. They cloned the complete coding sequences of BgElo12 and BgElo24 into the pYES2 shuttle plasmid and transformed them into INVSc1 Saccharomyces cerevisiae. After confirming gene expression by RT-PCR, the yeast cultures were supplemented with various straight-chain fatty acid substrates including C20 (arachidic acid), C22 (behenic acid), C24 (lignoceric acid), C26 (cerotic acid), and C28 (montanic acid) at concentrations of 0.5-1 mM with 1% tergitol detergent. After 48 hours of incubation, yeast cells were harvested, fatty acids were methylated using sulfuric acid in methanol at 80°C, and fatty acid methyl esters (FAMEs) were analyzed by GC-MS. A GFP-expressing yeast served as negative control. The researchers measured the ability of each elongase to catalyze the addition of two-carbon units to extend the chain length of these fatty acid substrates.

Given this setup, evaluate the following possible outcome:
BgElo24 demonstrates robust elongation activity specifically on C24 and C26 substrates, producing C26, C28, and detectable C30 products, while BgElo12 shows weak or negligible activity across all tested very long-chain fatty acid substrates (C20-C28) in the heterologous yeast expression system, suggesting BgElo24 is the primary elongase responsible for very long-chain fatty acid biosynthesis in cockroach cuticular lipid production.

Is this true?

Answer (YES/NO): NO